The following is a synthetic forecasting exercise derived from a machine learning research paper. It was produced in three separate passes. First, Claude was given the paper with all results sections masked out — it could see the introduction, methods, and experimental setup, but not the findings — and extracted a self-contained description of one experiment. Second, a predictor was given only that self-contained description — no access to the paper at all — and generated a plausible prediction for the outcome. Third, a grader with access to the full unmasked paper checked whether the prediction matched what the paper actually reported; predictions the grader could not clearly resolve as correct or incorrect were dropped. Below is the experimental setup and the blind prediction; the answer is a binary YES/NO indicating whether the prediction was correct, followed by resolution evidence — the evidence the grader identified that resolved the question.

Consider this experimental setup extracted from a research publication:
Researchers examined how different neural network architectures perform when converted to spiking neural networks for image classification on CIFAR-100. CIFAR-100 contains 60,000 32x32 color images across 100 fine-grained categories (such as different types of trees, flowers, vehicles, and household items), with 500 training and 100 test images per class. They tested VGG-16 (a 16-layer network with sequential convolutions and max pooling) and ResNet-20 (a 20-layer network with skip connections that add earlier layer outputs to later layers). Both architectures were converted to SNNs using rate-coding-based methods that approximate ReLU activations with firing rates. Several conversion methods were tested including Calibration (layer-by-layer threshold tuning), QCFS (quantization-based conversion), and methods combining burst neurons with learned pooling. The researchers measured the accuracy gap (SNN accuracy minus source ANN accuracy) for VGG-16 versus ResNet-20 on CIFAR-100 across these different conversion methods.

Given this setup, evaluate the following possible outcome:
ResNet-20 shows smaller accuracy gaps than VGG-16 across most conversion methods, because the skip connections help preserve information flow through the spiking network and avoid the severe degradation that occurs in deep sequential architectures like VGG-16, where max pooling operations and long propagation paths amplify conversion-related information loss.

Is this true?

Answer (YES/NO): NO